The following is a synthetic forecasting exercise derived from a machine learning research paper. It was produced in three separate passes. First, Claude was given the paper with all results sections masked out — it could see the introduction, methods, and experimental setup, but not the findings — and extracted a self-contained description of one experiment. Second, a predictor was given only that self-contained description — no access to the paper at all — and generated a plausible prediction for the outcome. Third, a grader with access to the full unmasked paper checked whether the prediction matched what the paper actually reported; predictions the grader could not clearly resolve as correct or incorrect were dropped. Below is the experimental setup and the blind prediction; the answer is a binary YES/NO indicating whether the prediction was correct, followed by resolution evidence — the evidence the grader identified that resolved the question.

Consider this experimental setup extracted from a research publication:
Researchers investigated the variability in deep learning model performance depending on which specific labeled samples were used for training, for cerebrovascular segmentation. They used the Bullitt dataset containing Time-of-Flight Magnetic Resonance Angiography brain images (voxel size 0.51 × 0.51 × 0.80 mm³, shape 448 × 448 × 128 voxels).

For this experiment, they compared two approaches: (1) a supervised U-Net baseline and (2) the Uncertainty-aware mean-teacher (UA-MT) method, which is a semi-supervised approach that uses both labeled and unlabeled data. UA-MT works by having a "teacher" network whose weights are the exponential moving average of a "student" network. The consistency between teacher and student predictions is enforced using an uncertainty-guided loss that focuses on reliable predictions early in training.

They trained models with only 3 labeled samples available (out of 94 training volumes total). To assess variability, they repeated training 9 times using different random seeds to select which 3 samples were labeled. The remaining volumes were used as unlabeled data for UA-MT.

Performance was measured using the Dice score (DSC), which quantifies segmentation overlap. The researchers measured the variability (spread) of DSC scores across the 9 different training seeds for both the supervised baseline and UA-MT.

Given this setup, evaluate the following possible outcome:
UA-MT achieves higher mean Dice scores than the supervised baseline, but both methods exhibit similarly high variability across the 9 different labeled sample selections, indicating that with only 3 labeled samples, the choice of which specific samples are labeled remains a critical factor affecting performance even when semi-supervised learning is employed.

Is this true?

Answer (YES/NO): NO